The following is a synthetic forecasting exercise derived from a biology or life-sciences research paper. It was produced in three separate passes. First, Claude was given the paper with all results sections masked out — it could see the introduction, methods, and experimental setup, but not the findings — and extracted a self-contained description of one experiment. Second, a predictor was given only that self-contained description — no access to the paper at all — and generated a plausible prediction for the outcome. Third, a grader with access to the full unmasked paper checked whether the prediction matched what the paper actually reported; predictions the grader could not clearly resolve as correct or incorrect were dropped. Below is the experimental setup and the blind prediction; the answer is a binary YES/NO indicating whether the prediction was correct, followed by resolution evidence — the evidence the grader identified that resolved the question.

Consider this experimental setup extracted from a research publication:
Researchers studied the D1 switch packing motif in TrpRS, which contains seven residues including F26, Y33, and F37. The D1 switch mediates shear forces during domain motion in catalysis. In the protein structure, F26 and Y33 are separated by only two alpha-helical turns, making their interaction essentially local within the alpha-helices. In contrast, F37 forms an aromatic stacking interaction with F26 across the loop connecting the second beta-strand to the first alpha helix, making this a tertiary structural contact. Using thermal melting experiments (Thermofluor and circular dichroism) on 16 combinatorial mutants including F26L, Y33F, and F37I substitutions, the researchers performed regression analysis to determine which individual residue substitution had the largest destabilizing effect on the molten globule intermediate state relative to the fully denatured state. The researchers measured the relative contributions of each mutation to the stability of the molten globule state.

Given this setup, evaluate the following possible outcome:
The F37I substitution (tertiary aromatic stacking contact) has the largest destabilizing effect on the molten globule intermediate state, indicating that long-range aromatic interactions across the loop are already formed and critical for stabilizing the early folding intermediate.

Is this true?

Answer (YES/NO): YES